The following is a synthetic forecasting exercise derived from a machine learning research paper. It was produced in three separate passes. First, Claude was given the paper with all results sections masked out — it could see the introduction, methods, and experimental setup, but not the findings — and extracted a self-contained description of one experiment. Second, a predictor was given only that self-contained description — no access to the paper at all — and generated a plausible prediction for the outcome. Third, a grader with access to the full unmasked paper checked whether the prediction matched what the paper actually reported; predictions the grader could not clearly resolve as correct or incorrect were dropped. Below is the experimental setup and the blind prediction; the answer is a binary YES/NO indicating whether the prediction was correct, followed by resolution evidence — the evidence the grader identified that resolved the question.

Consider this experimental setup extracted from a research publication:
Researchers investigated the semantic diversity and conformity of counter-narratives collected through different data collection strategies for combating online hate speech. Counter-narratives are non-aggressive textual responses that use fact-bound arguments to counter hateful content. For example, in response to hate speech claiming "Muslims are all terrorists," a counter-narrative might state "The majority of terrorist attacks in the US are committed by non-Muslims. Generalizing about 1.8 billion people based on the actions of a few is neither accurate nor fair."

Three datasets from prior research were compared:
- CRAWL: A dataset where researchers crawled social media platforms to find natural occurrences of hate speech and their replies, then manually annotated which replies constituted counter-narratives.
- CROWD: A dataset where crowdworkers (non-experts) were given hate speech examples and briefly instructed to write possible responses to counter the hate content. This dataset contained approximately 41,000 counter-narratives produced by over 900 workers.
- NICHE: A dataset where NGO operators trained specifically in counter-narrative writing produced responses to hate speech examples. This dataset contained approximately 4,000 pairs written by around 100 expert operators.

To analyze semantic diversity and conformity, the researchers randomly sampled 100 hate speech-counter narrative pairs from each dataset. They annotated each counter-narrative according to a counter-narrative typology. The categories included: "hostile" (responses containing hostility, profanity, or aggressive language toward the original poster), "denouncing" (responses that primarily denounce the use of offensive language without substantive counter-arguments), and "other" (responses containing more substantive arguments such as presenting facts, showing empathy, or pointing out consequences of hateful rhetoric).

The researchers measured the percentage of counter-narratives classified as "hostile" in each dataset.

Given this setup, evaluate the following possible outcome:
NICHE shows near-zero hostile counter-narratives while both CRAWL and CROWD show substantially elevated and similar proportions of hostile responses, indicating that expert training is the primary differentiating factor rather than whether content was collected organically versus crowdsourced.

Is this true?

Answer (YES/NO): NO